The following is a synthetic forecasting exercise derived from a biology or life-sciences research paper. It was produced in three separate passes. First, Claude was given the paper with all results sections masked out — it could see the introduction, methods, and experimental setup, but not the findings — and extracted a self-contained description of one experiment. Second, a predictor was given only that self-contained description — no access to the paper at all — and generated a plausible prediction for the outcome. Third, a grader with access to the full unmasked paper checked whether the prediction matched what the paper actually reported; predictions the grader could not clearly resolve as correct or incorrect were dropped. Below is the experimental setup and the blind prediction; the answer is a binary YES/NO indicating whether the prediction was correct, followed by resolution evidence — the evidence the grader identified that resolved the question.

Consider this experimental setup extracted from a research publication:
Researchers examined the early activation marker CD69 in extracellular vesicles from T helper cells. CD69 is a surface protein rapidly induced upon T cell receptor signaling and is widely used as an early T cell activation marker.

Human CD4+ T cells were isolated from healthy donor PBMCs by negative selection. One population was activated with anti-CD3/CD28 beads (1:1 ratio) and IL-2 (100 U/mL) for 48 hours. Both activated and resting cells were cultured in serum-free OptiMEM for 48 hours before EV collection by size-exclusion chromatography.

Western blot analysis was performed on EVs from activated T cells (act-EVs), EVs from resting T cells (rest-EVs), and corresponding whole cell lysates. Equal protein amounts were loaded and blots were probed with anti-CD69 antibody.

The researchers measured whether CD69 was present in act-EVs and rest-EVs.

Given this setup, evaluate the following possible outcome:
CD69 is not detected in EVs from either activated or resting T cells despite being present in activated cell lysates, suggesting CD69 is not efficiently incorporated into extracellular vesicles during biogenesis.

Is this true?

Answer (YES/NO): NO